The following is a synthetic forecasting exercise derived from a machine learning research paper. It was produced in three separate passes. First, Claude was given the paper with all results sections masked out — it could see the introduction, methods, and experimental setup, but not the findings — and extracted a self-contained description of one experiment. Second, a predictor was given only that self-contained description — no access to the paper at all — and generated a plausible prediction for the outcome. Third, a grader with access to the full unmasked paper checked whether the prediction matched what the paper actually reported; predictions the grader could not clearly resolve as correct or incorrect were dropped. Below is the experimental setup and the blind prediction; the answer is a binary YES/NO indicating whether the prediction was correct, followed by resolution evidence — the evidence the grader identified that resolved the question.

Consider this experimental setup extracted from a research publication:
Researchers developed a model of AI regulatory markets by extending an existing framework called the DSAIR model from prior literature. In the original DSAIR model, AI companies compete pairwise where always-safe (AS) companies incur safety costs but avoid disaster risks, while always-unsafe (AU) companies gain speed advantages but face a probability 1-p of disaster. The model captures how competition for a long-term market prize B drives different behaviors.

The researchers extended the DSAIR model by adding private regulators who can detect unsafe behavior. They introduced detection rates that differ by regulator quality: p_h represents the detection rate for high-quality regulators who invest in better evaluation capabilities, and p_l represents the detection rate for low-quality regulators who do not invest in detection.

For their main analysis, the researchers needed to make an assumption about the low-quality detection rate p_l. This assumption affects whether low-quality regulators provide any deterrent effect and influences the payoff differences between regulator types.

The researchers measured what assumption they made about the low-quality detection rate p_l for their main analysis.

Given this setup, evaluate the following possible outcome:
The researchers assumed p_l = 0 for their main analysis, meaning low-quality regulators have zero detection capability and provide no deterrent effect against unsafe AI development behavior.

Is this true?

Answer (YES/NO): YES